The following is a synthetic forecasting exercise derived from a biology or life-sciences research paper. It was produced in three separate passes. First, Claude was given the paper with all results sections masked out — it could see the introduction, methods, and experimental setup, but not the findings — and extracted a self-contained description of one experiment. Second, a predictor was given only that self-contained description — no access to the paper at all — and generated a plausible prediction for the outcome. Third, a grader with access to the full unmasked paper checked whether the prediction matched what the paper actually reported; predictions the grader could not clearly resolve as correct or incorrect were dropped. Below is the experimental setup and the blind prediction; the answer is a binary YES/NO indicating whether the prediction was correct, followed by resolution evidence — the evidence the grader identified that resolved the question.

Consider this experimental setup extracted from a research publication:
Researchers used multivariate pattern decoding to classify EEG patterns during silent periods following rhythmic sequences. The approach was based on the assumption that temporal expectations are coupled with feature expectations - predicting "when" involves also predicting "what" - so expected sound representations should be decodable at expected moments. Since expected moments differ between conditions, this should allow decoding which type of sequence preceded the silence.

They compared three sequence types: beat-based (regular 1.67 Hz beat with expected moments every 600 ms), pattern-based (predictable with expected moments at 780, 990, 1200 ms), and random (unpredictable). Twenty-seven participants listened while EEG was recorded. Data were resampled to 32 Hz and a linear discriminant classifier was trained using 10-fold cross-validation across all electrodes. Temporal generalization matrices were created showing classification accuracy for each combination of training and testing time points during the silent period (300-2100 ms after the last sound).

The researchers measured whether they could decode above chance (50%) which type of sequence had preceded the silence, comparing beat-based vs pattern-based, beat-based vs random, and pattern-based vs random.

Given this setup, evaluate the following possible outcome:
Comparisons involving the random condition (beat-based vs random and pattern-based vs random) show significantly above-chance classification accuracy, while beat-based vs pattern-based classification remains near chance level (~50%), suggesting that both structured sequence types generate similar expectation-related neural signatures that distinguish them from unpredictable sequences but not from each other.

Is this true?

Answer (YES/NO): NO